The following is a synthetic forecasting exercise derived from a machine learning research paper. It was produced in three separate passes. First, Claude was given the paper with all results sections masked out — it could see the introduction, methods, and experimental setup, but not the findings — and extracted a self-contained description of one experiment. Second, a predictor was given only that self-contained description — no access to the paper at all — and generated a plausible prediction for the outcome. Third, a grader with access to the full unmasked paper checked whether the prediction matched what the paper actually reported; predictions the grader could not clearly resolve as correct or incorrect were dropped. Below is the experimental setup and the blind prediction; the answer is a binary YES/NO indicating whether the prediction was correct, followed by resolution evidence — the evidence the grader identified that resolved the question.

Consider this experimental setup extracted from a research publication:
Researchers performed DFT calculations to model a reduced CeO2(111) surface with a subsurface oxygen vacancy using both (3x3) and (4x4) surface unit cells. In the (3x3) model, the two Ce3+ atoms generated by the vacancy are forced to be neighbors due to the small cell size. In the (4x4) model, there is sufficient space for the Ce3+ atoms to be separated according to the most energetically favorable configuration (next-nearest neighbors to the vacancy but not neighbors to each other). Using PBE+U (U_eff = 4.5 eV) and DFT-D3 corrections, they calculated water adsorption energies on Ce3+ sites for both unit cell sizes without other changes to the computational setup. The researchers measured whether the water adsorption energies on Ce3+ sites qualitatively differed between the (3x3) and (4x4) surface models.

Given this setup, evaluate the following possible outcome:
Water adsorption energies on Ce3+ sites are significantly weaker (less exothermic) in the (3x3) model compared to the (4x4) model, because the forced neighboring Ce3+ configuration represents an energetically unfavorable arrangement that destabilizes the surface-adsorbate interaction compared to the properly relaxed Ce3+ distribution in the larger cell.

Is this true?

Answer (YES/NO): NO